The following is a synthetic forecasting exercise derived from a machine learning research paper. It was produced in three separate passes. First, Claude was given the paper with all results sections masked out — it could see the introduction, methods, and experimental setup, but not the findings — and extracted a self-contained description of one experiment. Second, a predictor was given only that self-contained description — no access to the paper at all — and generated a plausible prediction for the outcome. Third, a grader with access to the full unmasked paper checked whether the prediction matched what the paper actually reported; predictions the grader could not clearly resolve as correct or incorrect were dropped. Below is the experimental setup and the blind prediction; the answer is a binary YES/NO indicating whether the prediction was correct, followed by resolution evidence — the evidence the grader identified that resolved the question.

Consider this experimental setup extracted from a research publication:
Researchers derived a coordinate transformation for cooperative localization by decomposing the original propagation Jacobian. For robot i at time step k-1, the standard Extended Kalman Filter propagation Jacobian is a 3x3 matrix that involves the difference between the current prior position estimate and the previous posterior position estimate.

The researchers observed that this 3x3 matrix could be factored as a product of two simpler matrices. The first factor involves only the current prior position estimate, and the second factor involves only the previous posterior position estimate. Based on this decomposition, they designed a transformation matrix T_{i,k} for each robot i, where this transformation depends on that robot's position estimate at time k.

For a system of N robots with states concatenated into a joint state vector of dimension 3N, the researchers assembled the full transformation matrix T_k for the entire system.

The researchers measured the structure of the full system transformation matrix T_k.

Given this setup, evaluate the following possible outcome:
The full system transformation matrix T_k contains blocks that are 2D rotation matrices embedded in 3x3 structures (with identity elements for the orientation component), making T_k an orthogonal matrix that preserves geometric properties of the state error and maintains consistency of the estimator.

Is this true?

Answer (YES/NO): NO